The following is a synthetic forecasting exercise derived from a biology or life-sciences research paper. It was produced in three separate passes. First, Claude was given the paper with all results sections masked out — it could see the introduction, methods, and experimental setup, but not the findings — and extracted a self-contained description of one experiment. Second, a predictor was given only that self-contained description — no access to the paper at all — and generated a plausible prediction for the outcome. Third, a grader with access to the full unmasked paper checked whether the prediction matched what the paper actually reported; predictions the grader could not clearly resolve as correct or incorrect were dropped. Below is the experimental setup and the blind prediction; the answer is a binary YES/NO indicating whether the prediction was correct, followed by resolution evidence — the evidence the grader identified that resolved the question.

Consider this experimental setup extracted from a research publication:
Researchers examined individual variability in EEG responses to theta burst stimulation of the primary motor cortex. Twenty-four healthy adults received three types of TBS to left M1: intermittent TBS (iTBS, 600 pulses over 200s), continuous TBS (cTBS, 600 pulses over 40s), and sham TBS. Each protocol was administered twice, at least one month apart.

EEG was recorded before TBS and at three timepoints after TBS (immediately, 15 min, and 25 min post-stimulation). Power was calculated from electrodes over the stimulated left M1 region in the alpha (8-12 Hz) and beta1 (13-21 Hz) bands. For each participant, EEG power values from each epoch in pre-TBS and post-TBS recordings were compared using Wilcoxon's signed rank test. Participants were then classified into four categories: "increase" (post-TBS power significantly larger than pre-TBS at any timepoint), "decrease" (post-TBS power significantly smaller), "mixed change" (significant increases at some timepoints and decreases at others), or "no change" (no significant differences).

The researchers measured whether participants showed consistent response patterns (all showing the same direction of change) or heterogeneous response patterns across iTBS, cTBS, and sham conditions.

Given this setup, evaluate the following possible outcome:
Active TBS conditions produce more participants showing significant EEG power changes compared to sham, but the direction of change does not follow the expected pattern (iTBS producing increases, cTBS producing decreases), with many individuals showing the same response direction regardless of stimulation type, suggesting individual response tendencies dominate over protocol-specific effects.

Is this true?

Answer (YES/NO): NO